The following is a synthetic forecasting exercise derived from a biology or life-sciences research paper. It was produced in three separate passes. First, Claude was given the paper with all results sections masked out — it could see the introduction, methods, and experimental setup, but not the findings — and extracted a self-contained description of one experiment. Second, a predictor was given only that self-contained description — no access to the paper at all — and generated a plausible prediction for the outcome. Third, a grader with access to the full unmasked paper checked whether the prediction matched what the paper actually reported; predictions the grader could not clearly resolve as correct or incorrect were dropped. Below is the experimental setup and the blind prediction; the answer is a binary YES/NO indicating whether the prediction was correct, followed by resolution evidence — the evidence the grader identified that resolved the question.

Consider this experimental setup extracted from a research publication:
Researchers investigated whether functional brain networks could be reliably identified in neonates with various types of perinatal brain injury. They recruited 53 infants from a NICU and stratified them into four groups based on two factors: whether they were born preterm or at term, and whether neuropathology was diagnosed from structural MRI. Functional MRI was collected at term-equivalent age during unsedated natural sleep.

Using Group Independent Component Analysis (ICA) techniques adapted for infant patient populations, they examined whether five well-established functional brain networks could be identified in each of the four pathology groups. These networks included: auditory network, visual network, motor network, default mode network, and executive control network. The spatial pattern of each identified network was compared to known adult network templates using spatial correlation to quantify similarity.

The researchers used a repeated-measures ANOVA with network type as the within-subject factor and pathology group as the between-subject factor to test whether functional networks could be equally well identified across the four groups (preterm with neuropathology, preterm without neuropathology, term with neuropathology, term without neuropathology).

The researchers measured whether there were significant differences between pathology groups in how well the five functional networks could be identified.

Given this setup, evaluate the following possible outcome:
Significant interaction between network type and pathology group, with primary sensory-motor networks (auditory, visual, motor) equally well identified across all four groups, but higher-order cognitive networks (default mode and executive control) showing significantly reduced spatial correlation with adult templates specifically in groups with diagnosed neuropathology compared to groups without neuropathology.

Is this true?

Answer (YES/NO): NO